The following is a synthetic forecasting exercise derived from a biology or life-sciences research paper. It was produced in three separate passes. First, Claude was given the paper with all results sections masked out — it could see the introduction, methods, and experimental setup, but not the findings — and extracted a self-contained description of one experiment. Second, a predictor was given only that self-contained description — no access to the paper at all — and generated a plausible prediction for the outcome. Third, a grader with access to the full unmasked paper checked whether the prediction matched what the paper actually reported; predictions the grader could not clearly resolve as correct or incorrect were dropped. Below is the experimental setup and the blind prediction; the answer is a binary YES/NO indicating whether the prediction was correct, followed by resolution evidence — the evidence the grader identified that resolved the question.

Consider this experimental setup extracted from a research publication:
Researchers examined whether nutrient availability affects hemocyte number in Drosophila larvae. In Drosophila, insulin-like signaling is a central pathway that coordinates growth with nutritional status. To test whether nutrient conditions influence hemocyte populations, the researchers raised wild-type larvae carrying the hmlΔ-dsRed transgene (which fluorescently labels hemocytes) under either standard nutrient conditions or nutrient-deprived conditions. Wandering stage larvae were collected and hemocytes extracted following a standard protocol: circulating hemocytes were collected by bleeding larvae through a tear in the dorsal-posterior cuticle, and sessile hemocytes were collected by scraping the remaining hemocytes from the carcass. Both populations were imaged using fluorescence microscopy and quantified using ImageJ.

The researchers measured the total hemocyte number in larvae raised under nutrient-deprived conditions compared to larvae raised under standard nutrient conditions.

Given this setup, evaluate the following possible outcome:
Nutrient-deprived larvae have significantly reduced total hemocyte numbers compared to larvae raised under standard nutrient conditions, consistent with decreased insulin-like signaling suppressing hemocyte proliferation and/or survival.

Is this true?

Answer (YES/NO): YES